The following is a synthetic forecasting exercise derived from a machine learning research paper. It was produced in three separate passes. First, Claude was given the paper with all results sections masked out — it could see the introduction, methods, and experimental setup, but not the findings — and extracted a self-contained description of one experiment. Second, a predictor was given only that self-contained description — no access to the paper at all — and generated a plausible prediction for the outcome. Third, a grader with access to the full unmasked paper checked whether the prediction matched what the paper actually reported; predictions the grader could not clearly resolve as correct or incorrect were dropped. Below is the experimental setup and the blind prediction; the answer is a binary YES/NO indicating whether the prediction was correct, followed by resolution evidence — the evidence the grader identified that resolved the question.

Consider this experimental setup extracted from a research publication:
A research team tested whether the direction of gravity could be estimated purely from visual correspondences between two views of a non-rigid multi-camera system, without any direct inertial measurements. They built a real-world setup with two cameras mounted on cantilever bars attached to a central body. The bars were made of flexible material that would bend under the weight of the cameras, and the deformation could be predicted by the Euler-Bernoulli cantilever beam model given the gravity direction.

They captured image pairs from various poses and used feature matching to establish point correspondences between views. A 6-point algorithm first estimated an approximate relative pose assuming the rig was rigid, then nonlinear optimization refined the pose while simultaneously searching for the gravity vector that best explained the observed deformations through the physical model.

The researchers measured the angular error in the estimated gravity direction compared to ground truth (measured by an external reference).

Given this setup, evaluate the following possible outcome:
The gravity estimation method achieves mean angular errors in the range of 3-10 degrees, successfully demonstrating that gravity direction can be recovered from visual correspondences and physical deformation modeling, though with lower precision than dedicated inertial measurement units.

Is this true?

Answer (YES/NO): NO